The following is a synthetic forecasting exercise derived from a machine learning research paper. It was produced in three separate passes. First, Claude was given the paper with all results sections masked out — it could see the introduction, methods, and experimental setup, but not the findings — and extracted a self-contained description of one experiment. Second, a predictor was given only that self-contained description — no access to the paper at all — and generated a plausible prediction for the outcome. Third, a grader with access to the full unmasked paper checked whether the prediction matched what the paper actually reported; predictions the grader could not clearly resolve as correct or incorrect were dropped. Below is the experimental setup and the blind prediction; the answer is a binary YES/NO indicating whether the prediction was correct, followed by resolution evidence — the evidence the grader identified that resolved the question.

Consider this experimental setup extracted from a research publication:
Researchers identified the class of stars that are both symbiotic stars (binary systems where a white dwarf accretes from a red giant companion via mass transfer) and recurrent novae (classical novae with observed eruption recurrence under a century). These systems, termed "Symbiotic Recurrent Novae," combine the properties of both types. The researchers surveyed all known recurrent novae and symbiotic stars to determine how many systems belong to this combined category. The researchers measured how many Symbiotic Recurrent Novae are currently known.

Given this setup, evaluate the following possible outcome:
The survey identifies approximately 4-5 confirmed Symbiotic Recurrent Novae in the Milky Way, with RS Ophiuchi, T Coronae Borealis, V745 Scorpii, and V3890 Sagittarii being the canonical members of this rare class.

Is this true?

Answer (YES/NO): NO